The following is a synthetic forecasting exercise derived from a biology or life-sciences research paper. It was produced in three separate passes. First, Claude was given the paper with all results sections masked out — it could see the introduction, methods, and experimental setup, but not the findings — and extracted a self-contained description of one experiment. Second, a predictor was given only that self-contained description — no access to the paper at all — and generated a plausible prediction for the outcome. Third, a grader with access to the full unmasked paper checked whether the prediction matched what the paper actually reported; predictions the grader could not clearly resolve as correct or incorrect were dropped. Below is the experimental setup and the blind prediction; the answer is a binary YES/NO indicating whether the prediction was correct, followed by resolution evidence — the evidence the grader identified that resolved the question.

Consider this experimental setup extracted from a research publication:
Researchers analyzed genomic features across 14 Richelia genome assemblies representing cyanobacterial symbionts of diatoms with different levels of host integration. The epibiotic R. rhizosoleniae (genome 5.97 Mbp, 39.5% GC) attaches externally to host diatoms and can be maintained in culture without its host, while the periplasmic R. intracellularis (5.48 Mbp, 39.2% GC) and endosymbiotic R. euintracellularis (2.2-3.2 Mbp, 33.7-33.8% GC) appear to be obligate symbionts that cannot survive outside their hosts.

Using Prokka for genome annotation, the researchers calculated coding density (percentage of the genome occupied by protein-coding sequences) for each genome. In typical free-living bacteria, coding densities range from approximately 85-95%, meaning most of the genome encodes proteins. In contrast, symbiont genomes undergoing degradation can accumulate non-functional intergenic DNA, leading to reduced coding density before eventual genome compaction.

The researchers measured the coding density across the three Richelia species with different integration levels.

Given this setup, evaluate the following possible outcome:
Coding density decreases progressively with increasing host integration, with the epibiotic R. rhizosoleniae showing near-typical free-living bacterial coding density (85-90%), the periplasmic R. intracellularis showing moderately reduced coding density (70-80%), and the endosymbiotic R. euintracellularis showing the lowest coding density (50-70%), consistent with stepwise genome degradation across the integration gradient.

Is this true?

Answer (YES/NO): NO